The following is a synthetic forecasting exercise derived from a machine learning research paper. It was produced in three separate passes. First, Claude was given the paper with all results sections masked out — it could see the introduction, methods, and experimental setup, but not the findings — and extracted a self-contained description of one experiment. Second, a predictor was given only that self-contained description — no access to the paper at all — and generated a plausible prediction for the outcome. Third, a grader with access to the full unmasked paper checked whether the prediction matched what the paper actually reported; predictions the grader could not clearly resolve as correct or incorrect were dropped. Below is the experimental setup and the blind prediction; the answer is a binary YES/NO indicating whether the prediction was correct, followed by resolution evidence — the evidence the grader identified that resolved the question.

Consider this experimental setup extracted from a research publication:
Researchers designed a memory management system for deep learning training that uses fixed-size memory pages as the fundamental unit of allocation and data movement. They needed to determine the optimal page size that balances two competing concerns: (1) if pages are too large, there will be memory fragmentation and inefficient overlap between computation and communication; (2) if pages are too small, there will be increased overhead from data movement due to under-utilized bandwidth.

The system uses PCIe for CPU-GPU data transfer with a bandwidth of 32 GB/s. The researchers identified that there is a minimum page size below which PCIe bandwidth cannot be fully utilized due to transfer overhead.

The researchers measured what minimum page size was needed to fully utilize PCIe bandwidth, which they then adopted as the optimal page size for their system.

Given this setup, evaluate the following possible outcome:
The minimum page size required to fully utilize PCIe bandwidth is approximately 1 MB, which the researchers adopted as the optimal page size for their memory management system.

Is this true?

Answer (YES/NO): NO